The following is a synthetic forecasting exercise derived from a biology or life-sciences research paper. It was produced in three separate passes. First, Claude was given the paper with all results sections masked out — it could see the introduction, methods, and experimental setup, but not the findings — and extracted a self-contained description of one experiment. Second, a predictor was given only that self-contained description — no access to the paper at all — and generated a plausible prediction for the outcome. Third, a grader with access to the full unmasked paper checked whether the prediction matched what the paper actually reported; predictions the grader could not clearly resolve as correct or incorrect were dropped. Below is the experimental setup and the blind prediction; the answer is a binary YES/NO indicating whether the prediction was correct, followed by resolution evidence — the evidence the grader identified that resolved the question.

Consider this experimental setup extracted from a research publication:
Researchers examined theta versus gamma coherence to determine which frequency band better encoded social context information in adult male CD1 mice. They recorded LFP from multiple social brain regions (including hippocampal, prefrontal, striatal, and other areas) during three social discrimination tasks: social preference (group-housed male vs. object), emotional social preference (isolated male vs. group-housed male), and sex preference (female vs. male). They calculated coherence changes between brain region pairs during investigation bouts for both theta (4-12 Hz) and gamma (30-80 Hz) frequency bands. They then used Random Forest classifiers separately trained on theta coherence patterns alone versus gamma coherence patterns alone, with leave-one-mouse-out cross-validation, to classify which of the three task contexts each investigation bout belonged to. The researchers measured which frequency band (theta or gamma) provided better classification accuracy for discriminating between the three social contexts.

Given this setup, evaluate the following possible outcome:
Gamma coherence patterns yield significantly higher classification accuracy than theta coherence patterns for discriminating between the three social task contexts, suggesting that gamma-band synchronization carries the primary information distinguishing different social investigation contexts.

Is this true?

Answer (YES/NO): NO